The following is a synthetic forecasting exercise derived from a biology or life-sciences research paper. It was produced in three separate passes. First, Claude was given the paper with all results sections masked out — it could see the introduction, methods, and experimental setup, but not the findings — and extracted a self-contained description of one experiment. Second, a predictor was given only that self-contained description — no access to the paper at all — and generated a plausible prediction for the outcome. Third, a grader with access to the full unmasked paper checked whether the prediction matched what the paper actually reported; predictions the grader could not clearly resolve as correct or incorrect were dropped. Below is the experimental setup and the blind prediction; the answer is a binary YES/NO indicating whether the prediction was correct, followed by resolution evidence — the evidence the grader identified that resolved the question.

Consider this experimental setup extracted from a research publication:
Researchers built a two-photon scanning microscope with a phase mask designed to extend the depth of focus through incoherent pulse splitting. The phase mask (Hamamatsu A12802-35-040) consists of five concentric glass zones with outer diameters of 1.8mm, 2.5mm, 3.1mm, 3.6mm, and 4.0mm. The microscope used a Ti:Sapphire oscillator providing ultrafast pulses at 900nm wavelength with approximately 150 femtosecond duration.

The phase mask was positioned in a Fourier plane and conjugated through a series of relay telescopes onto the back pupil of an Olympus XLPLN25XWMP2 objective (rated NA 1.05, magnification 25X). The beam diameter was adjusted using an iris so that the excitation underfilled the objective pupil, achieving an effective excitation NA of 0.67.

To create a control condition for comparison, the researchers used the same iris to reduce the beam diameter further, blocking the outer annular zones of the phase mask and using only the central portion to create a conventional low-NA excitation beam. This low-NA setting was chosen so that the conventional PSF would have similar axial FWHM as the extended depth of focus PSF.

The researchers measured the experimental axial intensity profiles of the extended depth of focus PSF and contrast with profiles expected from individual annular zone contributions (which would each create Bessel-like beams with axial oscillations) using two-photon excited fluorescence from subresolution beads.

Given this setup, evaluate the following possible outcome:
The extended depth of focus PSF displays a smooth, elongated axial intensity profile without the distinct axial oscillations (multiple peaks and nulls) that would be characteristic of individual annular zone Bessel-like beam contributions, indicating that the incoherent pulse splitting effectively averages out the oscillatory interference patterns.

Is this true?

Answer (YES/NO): YES